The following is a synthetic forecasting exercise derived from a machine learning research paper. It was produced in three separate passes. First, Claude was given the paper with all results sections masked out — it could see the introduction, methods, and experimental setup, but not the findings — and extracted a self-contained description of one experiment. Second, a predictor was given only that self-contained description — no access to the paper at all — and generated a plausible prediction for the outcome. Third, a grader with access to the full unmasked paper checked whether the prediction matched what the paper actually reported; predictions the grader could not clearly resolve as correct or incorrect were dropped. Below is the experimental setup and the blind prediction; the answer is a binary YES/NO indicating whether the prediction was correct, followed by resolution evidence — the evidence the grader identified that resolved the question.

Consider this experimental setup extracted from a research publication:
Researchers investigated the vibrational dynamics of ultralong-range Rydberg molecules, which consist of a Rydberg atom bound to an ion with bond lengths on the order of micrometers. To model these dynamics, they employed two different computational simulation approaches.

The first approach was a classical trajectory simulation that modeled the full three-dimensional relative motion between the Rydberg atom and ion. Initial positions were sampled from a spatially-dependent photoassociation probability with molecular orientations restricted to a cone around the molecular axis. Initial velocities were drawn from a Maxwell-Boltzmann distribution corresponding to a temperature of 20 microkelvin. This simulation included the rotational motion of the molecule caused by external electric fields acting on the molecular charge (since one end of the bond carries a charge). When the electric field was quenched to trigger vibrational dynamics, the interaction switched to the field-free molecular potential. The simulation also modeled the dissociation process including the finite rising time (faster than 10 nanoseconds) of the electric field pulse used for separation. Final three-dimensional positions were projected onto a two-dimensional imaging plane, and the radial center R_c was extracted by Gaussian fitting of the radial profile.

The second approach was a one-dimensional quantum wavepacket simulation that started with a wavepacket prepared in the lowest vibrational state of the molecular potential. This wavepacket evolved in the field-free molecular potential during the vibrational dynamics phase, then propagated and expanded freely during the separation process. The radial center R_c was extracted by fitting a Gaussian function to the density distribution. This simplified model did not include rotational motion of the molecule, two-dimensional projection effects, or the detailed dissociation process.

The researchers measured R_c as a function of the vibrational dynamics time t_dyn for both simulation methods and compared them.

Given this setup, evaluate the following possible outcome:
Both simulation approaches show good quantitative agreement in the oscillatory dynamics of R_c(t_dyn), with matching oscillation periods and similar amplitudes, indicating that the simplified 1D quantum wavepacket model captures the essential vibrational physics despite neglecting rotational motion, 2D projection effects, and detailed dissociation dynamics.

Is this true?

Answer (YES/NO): YES